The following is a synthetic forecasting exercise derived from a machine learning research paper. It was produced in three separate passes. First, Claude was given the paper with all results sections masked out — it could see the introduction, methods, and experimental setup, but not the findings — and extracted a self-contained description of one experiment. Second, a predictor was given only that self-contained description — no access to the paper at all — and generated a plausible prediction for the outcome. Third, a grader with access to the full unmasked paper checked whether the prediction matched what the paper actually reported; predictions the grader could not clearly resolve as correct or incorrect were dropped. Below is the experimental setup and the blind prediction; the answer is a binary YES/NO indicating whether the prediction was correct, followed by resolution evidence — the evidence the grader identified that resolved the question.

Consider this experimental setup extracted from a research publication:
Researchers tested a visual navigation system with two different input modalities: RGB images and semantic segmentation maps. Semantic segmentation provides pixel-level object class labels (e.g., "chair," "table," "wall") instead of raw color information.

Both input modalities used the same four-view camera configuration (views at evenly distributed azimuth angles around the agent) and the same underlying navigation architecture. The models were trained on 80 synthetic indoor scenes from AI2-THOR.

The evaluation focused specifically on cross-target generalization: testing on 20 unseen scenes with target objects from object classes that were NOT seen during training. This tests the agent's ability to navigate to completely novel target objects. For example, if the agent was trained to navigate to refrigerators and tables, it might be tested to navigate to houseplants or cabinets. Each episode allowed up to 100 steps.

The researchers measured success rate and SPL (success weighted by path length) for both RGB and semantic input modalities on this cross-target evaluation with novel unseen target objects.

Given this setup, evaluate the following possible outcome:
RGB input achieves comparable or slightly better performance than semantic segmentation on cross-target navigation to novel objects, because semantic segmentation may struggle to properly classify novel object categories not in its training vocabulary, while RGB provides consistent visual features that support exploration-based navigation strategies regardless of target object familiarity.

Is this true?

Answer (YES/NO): NO